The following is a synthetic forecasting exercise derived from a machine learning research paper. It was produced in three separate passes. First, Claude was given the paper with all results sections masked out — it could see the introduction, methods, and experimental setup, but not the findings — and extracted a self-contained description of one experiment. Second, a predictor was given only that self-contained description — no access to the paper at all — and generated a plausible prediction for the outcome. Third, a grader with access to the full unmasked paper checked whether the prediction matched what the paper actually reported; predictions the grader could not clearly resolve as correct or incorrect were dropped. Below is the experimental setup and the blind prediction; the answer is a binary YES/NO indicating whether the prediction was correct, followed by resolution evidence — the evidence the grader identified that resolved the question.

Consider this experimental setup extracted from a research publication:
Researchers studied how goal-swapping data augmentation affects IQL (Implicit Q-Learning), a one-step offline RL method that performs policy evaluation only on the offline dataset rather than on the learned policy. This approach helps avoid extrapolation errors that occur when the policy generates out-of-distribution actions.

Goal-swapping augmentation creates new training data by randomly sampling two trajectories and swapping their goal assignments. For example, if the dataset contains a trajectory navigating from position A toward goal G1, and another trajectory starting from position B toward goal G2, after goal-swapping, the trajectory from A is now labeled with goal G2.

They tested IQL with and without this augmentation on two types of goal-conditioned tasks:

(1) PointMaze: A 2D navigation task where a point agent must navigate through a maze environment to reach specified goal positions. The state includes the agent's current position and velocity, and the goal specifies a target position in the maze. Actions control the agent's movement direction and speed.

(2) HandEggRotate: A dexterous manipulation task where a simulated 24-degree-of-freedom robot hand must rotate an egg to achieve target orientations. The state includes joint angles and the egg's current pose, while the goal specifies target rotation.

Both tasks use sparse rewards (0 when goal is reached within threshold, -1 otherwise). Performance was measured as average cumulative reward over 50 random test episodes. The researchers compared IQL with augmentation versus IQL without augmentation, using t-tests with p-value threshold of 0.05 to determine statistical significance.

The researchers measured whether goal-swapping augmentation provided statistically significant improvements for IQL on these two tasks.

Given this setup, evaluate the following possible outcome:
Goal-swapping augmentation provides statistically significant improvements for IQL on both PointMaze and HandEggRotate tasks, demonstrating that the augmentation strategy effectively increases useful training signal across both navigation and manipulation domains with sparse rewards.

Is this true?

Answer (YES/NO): NO